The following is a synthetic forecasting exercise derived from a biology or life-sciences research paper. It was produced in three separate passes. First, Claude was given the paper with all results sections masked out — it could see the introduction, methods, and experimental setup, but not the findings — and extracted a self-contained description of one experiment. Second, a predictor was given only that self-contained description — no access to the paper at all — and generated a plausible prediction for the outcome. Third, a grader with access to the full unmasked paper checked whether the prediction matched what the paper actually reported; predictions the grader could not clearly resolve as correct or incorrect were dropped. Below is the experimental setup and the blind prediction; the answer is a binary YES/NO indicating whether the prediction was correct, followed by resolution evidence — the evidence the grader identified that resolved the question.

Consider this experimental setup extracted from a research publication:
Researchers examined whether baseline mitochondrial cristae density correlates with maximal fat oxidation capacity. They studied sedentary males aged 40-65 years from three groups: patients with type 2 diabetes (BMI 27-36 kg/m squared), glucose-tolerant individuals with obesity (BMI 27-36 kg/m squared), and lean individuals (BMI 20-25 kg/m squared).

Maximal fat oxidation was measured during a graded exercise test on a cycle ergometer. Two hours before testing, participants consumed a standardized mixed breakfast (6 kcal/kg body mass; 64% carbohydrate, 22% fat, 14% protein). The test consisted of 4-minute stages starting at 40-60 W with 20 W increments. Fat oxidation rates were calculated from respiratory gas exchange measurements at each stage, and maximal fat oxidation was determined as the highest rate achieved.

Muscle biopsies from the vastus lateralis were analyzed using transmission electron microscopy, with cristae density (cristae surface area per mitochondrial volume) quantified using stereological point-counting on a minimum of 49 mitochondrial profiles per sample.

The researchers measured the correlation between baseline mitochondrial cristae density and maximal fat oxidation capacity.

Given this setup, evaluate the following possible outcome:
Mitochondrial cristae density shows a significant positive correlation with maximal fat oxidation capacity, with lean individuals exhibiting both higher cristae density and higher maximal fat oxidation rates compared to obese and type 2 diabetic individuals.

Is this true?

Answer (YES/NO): NO